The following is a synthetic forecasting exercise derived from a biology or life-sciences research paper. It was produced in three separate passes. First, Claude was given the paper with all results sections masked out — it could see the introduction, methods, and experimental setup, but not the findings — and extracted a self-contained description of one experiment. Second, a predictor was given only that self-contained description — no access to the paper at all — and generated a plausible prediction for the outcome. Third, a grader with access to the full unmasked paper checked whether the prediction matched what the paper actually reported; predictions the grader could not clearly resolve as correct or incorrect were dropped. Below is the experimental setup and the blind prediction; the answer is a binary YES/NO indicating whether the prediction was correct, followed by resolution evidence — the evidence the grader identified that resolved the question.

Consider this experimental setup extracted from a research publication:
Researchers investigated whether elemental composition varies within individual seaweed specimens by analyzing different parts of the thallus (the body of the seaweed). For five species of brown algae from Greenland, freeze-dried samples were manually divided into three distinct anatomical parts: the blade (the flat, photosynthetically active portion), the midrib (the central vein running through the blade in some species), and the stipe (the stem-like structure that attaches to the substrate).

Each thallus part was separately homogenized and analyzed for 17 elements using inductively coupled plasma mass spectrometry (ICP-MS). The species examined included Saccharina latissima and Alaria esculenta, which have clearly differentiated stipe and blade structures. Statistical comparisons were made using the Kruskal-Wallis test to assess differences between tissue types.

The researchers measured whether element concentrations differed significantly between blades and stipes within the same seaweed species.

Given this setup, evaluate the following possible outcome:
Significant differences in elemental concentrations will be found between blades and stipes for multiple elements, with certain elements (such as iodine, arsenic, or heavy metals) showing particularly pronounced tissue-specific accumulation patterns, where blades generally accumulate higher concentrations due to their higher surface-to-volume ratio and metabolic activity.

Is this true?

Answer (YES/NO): NO